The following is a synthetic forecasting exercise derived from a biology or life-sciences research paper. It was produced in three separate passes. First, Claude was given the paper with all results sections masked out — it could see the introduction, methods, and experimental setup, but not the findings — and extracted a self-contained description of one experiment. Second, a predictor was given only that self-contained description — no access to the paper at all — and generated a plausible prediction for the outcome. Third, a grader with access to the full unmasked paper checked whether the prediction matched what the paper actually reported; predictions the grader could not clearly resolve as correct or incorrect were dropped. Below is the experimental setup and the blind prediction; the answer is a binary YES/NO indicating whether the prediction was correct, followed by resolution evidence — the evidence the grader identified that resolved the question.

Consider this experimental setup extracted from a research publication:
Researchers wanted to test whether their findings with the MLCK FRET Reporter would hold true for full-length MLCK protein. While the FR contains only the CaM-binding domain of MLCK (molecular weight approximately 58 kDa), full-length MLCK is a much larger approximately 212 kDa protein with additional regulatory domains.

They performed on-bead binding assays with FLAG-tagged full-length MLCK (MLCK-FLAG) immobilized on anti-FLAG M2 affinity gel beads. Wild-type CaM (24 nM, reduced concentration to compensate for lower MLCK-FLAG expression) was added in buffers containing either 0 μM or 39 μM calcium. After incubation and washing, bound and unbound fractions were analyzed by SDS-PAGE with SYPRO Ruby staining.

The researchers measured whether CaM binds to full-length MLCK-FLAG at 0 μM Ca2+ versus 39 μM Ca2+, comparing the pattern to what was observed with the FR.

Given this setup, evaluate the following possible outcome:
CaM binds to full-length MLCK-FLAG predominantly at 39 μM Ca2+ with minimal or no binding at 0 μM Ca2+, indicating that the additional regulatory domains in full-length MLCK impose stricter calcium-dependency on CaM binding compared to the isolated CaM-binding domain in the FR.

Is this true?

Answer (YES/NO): NO